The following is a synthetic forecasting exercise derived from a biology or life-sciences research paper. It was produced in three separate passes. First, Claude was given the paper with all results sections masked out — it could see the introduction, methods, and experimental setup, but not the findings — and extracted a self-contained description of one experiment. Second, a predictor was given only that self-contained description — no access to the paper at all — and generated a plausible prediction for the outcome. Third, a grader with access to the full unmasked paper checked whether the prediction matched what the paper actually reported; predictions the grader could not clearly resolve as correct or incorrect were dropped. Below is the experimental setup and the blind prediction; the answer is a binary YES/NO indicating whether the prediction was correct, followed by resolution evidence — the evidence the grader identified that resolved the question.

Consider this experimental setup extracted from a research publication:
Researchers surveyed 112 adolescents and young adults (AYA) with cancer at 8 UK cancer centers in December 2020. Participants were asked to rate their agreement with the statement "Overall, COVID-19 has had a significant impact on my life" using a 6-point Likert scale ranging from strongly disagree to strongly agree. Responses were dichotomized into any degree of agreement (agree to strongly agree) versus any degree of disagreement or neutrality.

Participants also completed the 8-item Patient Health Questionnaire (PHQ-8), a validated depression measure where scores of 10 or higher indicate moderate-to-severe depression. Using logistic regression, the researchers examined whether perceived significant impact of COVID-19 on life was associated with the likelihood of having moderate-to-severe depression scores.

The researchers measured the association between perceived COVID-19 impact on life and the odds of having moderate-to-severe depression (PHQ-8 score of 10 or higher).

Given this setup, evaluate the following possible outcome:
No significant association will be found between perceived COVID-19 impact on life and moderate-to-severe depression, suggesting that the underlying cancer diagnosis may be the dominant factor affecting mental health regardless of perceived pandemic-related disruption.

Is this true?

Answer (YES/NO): NO